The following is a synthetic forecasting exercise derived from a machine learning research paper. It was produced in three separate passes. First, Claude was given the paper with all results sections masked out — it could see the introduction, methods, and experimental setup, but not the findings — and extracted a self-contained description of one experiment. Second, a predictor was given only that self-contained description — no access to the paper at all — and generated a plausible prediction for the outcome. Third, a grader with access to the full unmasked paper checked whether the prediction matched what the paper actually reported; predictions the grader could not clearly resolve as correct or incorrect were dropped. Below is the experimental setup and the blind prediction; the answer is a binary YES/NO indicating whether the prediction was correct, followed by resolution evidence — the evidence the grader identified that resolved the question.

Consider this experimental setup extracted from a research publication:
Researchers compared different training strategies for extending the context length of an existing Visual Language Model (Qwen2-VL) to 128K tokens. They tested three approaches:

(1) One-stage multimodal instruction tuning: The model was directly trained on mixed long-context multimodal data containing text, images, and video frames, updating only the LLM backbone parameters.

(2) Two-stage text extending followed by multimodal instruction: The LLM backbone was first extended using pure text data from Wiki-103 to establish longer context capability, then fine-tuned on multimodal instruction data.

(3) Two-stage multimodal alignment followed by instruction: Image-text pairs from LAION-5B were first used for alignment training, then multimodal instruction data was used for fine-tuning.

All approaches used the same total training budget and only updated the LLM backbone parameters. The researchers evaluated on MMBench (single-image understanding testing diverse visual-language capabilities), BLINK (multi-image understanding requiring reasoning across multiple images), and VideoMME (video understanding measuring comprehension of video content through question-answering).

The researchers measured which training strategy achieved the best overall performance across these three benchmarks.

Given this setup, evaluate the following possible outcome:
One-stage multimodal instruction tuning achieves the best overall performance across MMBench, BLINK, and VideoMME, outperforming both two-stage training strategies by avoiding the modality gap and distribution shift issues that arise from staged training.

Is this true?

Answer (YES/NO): YES